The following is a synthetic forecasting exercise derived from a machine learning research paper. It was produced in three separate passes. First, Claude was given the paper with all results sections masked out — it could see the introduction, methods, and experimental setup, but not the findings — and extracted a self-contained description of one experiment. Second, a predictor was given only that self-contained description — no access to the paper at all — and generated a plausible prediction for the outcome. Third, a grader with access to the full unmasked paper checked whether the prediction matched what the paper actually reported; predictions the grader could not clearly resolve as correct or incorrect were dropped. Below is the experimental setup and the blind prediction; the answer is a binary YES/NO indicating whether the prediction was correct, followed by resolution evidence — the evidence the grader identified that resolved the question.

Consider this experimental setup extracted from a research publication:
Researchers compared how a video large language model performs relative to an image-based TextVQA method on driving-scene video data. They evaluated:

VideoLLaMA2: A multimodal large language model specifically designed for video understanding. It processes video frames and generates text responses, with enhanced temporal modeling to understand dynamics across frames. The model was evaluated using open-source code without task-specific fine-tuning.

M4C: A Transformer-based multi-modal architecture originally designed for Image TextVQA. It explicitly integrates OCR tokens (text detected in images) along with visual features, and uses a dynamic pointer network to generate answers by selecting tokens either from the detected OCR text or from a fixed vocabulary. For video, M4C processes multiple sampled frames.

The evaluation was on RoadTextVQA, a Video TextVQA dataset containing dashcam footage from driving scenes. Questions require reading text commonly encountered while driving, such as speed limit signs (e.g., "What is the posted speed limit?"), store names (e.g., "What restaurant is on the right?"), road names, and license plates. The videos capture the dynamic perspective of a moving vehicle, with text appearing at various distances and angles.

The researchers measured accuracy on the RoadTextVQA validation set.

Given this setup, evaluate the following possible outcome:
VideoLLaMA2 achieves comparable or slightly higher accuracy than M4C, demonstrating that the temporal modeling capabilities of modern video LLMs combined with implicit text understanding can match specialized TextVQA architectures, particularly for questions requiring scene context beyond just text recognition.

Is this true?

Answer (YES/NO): NO